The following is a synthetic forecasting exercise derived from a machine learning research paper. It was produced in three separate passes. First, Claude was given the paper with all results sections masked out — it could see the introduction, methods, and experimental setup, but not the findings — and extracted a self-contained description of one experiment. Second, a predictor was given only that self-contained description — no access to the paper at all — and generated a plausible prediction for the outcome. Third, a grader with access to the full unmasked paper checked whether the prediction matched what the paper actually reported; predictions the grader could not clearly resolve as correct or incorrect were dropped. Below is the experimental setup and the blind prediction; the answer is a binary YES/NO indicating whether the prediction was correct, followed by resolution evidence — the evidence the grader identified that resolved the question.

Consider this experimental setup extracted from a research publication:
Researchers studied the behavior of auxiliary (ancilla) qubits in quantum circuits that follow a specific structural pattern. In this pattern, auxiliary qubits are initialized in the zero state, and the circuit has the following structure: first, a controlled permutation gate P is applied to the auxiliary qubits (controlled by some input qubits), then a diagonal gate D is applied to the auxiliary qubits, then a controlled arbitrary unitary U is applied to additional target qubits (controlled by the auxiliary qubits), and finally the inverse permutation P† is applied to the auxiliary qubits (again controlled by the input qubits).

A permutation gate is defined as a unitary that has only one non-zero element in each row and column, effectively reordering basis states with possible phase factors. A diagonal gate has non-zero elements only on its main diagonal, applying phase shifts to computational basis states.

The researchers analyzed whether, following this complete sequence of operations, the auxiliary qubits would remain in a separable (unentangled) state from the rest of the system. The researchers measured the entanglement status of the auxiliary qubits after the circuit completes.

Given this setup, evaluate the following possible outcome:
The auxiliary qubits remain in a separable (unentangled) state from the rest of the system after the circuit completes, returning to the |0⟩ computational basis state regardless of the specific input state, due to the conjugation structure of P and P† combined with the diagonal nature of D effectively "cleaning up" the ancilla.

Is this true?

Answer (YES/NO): YES